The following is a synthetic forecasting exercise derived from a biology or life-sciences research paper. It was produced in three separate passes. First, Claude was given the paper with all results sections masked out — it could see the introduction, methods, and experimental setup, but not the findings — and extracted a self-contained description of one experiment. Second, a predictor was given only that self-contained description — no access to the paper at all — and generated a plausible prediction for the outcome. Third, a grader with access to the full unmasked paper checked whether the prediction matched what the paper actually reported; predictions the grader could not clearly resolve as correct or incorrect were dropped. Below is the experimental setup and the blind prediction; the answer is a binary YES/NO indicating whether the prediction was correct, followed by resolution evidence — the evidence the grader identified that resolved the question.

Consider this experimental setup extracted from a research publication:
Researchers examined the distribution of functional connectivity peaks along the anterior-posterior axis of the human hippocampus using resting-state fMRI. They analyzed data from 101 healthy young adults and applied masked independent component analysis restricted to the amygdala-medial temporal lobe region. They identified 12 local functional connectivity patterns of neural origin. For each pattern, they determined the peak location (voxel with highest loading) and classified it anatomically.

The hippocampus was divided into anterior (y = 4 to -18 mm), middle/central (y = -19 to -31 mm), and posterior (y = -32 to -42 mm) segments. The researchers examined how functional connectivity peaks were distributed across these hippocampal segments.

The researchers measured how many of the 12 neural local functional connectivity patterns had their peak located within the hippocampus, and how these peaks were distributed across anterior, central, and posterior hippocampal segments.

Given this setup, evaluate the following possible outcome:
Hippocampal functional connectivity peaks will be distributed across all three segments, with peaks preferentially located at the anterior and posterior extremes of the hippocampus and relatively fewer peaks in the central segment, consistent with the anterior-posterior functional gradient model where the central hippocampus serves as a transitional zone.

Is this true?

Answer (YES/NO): NO